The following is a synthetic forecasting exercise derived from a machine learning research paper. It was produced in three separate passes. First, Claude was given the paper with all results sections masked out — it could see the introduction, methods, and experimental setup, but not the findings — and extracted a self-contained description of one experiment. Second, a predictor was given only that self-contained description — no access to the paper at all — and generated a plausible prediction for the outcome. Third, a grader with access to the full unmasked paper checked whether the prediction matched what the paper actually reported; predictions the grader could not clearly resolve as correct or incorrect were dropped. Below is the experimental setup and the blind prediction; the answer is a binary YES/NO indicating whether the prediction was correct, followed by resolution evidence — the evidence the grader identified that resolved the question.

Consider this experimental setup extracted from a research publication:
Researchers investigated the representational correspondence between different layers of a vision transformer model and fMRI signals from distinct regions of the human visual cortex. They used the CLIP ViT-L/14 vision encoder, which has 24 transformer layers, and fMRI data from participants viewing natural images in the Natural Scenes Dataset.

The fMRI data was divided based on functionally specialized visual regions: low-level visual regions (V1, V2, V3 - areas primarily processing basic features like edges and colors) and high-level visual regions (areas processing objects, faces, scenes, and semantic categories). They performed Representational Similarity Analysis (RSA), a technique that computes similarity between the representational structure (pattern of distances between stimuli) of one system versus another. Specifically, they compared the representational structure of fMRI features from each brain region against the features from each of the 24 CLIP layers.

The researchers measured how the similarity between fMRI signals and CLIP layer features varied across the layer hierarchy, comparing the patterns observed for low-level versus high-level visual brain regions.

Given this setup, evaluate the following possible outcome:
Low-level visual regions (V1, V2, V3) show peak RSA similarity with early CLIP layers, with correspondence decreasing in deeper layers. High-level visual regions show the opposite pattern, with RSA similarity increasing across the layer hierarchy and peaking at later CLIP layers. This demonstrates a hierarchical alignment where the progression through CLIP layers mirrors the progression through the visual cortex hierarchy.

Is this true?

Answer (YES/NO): NO